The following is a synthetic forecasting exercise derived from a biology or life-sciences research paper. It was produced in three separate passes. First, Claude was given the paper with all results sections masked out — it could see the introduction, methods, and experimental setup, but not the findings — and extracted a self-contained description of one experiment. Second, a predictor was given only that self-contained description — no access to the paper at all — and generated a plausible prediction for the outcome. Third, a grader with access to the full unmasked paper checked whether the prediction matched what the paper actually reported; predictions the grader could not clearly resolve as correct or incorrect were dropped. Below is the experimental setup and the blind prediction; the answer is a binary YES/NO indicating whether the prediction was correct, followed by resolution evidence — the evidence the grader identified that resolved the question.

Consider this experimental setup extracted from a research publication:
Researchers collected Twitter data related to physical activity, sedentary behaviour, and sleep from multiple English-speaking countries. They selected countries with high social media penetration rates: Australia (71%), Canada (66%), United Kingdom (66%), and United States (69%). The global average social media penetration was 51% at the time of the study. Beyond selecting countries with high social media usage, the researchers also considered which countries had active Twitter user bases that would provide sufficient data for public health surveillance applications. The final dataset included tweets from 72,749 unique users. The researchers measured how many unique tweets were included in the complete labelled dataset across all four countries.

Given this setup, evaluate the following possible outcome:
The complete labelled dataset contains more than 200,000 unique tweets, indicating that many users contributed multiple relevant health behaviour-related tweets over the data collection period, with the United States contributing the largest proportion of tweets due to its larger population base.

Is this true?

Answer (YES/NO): NO